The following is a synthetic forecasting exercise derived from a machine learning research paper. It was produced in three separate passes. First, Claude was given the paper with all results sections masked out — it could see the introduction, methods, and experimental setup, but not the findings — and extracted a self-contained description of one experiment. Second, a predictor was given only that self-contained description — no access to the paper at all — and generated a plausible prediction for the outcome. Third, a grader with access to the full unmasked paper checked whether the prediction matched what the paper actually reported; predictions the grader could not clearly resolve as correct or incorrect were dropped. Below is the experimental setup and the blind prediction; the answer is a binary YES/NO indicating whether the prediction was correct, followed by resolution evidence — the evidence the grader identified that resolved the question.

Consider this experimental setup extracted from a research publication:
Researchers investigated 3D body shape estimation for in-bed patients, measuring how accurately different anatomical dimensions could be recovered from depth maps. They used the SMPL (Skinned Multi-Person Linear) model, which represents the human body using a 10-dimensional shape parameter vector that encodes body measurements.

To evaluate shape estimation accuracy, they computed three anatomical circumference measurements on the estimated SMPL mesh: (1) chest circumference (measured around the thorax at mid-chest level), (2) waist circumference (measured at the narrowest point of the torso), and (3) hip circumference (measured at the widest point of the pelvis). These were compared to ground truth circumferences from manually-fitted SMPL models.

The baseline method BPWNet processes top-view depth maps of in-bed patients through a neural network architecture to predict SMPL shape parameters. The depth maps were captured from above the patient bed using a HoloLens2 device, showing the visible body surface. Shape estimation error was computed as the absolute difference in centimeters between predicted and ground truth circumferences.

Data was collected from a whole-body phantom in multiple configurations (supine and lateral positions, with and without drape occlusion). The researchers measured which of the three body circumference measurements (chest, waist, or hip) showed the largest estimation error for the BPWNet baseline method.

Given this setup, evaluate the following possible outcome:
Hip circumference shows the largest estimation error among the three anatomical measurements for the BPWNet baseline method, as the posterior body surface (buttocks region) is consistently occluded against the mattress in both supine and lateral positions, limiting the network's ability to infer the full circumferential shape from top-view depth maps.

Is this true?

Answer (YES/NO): NO